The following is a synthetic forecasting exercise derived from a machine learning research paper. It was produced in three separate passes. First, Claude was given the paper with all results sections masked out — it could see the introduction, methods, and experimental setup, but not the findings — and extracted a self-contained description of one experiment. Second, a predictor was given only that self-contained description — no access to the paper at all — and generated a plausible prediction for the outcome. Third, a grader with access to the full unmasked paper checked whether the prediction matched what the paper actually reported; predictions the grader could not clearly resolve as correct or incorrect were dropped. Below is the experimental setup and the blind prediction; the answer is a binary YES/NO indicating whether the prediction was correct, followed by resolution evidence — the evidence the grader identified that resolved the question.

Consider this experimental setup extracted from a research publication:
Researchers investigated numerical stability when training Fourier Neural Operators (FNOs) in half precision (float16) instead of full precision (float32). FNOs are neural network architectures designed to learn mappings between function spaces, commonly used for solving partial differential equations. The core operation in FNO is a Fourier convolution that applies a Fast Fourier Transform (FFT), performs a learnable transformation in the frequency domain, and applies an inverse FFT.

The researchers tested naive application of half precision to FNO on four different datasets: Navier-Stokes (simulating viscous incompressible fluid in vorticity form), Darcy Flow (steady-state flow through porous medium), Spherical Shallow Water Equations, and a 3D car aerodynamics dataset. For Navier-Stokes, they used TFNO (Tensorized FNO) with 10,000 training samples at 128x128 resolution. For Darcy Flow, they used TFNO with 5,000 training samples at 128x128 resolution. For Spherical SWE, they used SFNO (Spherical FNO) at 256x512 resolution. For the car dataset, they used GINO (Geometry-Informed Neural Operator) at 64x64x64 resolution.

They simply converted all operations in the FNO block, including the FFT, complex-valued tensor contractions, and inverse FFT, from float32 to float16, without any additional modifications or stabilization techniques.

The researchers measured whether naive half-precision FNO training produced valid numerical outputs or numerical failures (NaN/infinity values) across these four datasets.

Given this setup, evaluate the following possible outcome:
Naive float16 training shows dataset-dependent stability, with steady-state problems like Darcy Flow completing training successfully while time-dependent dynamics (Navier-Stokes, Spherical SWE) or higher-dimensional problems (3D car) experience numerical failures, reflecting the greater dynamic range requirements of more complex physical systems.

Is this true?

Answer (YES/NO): NO